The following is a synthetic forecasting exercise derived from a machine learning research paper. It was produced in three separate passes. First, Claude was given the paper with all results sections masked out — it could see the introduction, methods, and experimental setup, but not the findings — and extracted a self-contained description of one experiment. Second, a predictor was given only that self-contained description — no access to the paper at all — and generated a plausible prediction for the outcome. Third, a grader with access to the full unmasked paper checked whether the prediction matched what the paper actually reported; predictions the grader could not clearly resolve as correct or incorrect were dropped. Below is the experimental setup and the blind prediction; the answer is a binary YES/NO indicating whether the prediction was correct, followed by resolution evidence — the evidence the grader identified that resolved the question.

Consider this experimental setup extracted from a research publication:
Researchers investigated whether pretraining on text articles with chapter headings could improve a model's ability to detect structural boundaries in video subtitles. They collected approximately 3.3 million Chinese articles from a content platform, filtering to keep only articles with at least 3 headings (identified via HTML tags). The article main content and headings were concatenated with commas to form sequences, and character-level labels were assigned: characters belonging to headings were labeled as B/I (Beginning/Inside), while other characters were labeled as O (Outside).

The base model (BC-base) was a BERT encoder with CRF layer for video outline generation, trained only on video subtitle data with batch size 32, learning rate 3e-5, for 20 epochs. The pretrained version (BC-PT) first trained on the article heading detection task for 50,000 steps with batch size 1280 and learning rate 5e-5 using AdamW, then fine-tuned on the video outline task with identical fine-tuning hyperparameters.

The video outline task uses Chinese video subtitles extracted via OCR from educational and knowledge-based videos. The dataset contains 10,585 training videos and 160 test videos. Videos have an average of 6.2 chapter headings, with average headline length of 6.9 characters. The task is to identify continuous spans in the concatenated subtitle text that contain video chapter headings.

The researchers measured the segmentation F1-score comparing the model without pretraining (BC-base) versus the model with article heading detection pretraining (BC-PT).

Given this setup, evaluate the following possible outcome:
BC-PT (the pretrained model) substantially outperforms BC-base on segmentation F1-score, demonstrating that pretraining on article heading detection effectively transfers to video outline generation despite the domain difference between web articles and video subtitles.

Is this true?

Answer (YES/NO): NO